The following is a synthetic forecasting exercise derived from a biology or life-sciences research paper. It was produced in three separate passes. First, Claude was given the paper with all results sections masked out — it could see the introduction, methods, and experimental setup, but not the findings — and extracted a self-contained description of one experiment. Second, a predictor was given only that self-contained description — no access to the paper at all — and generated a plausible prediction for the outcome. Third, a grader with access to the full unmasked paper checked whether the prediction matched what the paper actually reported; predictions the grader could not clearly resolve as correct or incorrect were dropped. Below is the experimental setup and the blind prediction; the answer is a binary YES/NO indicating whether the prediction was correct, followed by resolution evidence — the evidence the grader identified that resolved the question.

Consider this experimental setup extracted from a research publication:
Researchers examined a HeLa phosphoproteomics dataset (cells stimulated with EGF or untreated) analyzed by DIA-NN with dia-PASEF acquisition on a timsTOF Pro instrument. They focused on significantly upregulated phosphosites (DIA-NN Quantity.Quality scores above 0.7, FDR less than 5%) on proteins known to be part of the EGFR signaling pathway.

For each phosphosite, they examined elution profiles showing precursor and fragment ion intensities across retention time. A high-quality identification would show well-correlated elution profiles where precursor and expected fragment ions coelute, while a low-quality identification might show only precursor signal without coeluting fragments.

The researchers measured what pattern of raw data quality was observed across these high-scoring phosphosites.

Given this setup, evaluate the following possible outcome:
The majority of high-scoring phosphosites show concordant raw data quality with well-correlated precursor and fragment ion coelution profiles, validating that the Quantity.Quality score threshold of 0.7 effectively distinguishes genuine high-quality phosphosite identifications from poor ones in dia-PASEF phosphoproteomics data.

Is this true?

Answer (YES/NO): NO